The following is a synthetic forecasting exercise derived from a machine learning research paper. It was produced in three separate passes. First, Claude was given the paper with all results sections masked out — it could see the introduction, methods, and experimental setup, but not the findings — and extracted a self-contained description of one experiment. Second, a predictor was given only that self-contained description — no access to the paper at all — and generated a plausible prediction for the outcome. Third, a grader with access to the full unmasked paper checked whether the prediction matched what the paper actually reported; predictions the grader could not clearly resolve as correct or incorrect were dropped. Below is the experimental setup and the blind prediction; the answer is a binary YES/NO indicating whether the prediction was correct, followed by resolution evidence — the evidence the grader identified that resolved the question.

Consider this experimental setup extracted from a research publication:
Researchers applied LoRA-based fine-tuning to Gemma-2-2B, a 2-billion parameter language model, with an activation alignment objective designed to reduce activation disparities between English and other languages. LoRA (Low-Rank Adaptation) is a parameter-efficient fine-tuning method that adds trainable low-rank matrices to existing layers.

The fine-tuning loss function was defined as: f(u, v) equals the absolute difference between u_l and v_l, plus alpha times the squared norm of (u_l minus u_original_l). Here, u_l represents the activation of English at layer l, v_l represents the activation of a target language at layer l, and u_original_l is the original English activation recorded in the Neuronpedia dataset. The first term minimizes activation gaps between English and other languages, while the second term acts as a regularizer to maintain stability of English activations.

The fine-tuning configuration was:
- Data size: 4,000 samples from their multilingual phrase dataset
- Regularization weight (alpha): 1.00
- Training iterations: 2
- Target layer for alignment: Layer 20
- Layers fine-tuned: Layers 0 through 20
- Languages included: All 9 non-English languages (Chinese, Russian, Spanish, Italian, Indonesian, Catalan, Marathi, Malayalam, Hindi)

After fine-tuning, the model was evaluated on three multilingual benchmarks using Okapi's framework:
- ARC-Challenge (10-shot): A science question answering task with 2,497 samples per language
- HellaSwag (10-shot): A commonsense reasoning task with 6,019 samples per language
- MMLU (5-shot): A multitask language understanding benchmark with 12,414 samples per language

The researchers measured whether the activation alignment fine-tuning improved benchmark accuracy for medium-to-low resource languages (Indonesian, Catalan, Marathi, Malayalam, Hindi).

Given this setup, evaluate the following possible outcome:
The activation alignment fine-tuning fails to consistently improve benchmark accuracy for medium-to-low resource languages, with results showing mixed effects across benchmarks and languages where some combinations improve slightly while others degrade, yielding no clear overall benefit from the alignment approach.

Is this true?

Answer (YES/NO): YES